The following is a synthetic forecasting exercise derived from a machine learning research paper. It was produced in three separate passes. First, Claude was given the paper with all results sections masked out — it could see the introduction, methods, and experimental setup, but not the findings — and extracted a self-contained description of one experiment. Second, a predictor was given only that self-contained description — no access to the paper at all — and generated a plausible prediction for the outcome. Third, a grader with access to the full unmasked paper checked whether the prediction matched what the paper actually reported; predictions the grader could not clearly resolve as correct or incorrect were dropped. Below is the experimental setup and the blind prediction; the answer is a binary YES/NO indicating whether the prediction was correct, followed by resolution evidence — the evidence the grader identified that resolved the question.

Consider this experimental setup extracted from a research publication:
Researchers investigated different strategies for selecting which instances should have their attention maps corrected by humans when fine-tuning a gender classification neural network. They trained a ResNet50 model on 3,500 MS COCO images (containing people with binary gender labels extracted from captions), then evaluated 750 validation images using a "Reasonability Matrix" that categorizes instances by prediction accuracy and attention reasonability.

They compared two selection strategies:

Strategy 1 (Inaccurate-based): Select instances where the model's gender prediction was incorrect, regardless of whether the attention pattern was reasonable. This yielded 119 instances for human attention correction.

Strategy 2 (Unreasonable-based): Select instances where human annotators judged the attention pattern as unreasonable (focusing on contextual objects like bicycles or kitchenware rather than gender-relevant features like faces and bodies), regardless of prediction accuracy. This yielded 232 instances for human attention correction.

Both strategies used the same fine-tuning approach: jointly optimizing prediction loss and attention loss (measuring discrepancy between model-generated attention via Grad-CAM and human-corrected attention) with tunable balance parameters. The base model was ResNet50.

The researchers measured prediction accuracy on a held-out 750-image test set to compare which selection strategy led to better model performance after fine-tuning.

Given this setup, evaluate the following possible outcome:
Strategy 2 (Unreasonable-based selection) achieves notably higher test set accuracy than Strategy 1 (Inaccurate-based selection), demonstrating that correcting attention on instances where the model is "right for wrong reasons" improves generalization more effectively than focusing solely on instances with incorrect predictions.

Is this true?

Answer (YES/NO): NO